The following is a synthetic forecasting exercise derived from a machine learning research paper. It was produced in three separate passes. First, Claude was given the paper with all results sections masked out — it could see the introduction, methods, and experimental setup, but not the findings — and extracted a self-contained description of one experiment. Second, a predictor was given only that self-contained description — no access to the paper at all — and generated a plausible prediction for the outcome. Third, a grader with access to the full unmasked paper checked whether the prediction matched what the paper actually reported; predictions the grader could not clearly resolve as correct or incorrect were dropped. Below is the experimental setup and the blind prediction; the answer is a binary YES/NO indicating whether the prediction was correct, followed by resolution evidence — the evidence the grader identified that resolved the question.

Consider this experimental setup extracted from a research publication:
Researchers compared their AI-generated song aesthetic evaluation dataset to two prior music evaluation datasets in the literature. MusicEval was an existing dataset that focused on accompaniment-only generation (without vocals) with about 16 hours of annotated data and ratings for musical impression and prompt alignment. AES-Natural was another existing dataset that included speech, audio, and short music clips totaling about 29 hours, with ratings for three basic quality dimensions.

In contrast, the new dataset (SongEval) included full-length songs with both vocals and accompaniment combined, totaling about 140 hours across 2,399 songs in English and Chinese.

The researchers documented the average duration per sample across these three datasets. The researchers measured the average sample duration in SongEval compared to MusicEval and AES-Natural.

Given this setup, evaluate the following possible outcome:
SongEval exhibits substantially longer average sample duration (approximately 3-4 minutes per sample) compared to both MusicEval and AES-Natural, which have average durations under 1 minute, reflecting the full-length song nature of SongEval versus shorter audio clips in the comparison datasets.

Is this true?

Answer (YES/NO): NO